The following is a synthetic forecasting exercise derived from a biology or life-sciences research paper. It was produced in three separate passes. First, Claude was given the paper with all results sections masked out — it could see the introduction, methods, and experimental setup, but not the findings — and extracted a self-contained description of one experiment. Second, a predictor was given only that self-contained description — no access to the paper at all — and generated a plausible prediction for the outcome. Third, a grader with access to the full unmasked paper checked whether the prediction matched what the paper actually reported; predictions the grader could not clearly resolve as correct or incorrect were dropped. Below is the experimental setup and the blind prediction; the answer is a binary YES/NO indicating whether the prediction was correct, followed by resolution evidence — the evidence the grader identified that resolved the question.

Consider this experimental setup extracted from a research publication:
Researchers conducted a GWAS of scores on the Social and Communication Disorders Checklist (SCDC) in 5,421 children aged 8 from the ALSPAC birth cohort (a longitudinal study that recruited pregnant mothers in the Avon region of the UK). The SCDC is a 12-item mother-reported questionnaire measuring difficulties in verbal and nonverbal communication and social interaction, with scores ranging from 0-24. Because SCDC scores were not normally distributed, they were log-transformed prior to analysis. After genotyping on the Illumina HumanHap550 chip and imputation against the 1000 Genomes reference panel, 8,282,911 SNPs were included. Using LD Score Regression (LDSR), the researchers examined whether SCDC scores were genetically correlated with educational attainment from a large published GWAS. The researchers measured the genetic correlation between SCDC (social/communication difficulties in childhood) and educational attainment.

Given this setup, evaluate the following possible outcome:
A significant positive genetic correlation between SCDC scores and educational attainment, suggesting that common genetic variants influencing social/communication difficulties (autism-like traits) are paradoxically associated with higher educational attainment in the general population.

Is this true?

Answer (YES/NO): NO